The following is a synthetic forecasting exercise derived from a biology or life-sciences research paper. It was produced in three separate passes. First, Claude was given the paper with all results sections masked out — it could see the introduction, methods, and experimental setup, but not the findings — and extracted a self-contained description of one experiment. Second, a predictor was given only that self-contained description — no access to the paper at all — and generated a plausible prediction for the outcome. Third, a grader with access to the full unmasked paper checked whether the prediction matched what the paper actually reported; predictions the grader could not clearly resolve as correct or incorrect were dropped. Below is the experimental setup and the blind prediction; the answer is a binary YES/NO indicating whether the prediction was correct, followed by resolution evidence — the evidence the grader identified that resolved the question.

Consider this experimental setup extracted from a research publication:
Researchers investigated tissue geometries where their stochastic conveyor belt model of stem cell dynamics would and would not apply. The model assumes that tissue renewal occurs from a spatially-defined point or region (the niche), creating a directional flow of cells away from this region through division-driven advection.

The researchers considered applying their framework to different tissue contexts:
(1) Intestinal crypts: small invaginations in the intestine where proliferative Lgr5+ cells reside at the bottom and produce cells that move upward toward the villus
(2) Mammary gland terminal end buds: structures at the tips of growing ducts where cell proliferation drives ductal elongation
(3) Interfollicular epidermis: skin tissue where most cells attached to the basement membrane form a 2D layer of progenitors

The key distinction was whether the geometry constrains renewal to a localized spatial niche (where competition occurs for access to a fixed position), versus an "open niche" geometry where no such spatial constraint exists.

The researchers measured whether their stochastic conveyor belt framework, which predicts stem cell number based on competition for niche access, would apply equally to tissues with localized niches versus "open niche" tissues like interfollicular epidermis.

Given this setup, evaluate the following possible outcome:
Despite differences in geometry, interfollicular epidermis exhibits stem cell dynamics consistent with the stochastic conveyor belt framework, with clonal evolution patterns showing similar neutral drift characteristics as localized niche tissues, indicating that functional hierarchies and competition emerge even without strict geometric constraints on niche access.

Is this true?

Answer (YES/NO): NO